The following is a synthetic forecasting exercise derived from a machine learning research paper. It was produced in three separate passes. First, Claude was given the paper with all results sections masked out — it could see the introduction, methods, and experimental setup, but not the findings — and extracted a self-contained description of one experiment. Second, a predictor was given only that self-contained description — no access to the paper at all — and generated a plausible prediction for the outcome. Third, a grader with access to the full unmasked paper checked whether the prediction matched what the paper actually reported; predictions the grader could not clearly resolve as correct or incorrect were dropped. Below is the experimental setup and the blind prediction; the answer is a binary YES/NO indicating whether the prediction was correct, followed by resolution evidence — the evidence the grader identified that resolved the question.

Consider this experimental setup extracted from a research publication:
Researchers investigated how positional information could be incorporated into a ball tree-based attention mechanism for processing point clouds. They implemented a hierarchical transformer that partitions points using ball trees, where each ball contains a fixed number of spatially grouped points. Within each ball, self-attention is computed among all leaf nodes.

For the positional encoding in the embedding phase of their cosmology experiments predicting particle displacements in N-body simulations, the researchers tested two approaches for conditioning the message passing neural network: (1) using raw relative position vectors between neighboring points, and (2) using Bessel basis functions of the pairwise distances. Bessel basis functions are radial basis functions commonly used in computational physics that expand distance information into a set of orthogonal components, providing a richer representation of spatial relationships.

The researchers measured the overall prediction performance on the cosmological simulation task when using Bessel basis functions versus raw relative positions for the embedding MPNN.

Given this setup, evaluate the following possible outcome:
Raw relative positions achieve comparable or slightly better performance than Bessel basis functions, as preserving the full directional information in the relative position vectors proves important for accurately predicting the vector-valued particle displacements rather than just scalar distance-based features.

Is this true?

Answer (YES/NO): NO